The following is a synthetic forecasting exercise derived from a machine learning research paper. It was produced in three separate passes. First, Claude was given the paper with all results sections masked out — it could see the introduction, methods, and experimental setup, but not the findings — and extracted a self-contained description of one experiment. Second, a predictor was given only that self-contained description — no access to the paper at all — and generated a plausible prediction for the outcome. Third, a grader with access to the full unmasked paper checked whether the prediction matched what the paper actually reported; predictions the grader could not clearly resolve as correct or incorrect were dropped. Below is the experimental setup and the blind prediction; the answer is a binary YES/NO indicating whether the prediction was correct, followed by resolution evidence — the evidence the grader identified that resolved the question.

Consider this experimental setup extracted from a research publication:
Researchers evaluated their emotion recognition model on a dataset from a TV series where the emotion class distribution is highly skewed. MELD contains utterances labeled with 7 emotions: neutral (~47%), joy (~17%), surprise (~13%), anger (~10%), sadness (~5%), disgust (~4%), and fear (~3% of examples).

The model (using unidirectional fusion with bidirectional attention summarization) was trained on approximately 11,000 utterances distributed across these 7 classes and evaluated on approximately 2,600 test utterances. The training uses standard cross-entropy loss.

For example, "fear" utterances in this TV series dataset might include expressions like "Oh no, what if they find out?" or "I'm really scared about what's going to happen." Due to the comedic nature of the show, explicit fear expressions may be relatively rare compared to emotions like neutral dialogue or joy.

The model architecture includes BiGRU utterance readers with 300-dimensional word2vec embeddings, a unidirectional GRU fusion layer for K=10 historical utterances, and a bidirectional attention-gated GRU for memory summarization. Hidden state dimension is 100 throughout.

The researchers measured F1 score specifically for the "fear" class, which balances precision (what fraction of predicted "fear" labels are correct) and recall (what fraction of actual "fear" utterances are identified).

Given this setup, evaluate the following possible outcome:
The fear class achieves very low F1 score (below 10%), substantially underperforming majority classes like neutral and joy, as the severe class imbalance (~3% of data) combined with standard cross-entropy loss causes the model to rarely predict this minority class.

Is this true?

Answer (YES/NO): NO